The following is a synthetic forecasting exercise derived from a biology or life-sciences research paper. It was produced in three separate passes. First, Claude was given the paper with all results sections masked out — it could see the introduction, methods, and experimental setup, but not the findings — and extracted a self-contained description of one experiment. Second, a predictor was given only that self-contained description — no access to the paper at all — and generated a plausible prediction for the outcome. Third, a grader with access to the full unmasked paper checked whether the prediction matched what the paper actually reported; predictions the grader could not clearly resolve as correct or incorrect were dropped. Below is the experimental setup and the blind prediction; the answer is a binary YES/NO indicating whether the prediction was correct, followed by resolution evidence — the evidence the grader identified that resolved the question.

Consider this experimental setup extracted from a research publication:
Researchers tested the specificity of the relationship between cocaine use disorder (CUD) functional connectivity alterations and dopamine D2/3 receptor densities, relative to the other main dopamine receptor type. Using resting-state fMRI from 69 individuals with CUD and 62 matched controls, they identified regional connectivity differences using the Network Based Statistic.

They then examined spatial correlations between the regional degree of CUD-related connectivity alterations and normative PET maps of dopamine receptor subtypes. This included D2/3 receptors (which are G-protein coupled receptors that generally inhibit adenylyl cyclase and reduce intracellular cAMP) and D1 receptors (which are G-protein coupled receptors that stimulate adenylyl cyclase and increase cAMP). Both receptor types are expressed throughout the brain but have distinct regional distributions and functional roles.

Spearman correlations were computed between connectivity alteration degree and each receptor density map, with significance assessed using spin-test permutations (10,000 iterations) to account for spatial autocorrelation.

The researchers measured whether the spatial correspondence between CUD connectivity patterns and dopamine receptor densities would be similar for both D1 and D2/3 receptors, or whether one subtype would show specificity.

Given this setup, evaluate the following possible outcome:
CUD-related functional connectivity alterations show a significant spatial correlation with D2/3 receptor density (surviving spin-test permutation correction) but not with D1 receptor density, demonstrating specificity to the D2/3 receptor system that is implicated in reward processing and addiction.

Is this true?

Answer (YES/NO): YES